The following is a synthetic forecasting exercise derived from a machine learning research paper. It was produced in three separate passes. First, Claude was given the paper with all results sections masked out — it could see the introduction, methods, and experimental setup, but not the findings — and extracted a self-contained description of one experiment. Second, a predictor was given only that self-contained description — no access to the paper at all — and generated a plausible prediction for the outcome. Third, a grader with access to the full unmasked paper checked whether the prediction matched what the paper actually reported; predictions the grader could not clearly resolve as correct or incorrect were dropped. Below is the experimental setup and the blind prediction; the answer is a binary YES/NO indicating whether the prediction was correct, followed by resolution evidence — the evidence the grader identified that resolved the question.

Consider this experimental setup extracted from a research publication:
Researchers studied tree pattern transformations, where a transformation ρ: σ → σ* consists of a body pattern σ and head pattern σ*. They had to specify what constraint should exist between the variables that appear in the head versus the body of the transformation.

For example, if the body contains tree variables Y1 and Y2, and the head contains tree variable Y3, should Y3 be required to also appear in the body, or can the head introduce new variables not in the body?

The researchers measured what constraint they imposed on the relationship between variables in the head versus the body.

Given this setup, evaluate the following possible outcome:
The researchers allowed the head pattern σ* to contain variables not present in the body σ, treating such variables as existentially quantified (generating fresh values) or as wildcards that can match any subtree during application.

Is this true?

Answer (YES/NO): NO